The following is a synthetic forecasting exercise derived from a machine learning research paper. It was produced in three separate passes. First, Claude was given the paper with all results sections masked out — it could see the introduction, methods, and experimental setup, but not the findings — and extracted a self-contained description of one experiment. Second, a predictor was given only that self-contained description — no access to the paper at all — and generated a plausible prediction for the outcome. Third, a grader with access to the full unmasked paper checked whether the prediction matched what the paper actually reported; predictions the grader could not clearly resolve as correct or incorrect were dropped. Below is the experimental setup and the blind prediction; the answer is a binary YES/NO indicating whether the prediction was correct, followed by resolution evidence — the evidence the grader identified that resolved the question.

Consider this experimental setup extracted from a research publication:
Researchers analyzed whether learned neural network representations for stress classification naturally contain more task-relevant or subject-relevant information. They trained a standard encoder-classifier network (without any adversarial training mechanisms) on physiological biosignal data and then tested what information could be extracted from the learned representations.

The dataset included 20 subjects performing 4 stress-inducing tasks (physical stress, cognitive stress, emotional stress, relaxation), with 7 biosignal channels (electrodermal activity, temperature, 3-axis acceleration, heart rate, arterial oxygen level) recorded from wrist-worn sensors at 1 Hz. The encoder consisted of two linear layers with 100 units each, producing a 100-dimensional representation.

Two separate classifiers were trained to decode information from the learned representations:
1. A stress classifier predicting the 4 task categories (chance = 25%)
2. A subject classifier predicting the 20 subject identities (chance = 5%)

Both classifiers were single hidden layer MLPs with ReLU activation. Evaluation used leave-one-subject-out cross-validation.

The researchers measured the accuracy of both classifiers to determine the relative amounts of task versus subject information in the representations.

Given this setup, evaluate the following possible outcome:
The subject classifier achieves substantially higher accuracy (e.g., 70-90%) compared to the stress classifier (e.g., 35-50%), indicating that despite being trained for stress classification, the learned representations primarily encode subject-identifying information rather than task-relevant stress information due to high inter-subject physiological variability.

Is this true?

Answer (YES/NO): NO